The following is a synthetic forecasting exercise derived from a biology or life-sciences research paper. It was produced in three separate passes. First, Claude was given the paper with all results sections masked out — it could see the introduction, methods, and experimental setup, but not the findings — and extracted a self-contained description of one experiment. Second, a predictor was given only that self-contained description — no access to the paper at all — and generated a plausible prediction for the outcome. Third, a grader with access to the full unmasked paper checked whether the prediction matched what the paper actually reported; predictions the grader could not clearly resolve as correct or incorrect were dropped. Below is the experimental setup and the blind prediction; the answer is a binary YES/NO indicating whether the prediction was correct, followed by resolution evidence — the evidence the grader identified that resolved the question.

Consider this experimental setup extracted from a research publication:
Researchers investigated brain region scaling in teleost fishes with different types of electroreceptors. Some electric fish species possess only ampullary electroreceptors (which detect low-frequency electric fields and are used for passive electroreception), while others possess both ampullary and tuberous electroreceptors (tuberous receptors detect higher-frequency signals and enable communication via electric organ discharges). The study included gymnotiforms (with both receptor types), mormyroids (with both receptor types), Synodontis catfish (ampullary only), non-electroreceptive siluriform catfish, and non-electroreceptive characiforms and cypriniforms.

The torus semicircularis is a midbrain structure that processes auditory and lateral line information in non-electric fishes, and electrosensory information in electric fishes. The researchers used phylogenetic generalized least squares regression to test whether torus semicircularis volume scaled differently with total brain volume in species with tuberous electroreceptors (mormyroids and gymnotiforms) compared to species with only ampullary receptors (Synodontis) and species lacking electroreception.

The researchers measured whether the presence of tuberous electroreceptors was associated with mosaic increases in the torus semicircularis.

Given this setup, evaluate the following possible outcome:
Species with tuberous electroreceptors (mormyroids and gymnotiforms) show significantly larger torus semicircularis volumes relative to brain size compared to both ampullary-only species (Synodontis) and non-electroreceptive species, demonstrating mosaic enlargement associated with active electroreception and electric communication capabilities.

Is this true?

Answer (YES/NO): YES